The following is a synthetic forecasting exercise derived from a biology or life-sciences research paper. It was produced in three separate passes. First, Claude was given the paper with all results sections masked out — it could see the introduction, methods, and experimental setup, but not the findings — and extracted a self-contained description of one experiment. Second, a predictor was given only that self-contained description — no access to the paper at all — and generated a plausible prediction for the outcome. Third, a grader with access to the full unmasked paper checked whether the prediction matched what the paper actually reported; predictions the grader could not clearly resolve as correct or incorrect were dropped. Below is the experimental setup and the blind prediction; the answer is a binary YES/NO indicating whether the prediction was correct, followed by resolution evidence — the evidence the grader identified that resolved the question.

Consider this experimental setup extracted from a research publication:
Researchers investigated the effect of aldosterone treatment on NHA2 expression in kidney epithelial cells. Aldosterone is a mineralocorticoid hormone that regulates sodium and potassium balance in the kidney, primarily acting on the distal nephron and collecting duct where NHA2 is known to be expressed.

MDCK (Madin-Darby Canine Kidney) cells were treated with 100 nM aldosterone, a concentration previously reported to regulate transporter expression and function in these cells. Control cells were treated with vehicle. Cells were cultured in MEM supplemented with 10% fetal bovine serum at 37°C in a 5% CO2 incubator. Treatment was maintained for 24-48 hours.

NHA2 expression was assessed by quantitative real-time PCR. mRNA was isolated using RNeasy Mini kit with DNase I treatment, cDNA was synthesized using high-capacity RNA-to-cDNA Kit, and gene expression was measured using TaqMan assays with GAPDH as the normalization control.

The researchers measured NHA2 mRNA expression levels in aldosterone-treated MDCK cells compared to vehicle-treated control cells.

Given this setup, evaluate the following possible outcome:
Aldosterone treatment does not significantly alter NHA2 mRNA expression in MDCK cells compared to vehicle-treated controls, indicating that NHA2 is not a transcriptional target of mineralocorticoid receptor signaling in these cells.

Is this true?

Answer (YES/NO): NO